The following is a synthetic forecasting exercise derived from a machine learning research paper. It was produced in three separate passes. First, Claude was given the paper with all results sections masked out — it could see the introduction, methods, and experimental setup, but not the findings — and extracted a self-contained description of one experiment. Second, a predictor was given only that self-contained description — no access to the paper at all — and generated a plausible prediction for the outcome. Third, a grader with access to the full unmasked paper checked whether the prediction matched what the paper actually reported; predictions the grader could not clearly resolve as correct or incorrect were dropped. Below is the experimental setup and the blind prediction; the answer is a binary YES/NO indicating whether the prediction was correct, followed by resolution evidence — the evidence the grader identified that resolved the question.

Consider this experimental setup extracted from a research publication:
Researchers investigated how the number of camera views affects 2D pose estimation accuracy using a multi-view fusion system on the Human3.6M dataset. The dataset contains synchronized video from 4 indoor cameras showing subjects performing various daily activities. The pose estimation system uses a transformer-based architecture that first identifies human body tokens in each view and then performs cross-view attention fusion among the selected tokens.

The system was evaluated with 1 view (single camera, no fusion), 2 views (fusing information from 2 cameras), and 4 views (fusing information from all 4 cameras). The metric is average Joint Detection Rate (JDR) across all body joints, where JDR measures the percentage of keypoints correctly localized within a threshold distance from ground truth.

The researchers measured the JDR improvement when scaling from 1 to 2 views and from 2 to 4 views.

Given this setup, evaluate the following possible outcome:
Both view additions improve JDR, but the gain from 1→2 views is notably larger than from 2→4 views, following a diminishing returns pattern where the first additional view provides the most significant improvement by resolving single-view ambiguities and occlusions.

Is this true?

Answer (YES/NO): NO